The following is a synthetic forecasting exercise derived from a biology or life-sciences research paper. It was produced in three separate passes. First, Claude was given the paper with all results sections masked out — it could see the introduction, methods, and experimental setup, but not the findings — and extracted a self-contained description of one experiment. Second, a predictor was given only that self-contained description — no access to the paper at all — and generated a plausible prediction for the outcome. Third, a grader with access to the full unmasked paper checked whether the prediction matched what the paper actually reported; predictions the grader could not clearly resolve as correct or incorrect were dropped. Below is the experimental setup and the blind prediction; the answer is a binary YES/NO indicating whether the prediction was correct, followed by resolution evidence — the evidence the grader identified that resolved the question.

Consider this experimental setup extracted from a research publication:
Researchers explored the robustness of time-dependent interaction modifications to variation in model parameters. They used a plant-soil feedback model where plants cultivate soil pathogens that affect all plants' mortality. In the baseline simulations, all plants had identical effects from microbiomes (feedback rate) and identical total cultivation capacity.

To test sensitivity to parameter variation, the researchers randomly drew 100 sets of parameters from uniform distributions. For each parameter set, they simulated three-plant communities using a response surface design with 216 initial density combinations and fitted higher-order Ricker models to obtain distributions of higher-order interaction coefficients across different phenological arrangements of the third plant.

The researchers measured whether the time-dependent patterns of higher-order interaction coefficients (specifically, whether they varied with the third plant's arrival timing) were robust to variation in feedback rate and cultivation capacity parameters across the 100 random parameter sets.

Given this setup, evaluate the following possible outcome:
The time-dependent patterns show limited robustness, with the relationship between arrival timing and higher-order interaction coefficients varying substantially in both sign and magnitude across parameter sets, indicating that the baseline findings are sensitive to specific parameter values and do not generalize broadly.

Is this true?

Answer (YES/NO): NO